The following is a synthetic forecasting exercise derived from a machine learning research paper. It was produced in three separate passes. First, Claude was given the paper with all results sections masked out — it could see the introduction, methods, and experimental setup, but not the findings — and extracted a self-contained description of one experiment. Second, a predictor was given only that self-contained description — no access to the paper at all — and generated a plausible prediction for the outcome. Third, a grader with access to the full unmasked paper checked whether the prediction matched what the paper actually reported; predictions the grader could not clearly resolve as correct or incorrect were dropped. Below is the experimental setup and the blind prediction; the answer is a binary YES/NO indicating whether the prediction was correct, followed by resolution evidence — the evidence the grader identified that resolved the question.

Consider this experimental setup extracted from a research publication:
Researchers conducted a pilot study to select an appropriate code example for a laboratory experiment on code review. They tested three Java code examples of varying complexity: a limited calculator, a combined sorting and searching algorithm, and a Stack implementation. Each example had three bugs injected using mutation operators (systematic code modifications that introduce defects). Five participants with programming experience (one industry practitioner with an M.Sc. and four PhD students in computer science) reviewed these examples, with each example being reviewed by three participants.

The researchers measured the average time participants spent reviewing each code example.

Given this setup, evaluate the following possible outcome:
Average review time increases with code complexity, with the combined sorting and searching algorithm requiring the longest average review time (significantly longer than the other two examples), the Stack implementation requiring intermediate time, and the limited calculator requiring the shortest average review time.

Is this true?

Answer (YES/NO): NO